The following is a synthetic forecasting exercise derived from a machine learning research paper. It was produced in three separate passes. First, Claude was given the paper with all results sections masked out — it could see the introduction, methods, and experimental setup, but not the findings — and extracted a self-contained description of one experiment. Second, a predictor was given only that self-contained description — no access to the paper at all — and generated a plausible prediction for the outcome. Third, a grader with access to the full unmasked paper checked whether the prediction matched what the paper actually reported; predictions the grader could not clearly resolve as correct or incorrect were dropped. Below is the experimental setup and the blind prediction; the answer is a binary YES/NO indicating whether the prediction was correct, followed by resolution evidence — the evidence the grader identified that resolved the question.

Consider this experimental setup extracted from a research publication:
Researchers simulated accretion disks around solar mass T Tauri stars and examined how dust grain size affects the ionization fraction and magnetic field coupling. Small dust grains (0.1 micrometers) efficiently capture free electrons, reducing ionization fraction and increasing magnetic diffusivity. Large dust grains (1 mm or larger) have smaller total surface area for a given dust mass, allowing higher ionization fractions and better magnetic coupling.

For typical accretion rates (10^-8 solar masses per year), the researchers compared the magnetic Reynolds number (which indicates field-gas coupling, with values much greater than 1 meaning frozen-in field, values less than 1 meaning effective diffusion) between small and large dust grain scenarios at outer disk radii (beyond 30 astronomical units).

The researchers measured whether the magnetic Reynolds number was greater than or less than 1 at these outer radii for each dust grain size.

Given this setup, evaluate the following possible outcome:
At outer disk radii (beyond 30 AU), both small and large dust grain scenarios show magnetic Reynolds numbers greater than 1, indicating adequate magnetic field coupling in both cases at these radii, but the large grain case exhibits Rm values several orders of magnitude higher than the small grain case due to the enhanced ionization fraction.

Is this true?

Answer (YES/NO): NO